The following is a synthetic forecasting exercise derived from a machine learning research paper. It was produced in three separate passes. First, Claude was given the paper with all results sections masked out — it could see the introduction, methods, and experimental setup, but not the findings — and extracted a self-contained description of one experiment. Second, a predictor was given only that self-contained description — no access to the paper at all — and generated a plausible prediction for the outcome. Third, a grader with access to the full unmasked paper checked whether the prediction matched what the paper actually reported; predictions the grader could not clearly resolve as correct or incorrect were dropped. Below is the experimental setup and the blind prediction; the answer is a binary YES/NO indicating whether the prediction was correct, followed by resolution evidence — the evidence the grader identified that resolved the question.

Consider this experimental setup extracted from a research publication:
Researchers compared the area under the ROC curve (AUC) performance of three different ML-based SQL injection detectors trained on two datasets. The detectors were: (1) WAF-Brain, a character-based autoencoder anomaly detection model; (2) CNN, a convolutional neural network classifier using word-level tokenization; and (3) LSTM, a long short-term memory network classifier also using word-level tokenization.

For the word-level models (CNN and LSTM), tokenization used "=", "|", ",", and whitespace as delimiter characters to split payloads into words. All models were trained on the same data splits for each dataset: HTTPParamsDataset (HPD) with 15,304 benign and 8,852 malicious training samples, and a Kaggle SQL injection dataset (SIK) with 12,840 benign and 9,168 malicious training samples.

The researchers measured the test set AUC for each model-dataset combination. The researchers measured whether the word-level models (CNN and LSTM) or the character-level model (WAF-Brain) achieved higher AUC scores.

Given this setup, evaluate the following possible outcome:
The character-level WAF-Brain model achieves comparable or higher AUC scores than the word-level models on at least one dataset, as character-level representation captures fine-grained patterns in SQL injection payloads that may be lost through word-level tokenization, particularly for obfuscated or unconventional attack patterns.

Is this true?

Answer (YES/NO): NO